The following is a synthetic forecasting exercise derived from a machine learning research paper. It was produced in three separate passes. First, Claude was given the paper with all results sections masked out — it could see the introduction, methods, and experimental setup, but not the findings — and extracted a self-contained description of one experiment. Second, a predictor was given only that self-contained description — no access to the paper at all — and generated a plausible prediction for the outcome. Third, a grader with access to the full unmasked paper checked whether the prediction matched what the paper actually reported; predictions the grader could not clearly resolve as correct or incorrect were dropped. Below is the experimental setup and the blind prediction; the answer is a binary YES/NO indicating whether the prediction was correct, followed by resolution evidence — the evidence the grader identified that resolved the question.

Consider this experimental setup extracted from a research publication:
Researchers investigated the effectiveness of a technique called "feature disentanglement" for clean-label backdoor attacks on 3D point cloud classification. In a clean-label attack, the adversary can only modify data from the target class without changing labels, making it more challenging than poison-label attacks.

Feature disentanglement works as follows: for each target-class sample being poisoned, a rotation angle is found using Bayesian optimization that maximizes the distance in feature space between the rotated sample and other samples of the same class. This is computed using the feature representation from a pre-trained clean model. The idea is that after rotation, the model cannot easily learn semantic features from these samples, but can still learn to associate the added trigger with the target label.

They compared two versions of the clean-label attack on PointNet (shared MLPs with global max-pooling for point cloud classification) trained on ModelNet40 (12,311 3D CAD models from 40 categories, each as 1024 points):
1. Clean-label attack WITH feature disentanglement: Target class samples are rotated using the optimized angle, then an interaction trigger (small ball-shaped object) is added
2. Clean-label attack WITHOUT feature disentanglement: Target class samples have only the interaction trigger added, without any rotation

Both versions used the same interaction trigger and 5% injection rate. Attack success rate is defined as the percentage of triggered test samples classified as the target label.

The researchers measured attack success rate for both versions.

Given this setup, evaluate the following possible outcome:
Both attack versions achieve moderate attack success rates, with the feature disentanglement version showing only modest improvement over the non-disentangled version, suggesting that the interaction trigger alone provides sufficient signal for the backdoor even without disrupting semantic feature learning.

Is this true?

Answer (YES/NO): NO